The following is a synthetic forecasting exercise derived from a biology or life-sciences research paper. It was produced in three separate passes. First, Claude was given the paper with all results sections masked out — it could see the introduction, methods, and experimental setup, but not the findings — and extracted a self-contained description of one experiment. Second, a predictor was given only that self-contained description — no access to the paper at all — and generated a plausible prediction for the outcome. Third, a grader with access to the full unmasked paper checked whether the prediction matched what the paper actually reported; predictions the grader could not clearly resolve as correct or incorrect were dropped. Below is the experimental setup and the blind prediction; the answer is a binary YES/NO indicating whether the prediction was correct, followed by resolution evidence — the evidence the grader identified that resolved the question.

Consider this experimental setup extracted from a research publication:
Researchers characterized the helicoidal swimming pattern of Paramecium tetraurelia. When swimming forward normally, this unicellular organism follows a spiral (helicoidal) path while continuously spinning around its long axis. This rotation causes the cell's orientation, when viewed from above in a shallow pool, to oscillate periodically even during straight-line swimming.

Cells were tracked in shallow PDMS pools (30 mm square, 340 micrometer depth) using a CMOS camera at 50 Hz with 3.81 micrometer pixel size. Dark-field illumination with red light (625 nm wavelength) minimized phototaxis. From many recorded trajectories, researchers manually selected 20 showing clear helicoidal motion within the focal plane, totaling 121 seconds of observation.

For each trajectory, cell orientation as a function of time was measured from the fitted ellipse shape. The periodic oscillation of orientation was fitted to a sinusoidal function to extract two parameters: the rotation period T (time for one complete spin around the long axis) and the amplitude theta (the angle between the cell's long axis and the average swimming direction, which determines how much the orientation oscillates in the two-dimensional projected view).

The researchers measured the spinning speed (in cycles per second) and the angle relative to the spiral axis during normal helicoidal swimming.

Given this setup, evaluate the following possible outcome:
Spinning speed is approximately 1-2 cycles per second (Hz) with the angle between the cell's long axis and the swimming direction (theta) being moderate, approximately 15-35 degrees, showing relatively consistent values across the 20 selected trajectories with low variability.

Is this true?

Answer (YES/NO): NO